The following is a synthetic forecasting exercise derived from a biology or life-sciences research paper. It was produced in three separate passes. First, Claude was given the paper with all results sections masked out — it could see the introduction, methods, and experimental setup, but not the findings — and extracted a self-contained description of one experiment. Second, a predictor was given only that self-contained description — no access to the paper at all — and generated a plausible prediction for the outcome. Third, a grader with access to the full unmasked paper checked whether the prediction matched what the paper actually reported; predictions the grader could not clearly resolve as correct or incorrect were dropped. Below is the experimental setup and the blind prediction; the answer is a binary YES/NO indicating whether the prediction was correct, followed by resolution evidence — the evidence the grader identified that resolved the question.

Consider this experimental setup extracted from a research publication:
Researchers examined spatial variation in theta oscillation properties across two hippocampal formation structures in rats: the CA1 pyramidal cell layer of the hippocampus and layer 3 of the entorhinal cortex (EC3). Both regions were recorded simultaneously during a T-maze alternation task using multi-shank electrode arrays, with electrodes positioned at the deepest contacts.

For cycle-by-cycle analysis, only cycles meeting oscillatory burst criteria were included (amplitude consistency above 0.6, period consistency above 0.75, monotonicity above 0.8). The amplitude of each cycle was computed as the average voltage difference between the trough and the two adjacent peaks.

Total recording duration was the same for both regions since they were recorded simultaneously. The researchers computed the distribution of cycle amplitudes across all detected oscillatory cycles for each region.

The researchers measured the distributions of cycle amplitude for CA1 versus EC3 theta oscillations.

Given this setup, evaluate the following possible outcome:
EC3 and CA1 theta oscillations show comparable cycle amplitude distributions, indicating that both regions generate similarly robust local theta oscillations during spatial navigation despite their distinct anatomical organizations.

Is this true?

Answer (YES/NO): NO